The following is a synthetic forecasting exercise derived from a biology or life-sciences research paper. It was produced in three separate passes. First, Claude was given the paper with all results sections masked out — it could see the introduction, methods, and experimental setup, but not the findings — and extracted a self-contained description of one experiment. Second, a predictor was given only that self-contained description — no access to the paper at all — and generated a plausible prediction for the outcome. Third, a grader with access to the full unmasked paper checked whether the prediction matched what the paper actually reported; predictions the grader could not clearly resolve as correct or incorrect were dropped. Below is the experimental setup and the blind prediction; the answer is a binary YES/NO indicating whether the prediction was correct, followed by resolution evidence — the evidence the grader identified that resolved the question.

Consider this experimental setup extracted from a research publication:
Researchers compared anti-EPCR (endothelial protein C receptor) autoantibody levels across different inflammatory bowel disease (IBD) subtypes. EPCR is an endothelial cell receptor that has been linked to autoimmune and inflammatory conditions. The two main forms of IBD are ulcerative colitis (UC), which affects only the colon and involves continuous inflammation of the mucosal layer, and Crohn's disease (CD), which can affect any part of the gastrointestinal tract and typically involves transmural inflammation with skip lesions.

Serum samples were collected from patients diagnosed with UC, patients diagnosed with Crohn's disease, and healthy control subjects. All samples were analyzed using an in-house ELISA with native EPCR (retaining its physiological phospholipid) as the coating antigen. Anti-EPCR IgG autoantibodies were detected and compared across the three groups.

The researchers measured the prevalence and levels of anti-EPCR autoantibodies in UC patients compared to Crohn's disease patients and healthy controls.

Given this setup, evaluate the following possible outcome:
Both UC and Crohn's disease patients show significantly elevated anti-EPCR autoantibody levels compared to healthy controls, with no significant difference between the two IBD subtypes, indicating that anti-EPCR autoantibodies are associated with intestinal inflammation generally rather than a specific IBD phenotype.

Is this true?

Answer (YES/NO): NO